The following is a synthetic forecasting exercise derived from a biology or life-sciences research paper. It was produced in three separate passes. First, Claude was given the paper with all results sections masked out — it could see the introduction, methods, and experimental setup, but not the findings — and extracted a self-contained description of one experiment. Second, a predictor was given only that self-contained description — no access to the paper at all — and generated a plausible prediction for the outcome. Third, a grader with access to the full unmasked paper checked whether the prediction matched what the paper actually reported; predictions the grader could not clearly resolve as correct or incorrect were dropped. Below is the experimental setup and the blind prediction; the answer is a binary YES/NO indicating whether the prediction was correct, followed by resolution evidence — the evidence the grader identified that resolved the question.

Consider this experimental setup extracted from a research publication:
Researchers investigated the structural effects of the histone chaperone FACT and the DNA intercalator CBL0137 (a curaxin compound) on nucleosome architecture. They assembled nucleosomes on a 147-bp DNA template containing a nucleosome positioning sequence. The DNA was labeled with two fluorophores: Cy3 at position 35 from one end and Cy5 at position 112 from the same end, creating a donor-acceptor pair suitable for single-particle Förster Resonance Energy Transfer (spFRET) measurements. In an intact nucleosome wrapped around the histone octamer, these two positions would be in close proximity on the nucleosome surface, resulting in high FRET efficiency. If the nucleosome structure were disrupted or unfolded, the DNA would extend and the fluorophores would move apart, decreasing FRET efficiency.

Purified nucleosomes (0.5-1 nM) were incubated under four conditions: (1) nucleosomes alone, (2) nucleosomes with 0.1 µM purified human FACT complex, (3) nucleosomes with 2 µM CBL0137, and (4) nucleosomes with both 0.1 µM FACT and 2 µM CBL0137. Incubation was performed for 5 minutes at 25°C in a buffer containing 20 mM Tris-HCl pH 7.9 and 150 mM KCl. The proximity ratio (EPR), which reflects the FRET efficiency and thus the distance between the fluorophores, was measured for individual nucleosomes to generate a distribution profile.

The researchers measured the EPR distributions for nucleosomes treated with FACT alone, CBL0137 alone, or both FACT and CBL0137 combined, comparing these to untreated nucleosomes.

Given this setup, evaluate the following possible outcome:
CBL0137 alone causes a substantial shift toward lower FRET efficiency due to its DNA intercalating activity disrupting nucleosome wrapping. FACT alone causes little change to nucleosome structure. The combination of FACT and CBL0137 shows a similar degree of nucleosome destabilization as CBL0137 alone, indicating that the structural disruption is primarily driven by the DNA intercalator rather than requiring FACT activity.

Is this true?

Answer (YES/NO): NO